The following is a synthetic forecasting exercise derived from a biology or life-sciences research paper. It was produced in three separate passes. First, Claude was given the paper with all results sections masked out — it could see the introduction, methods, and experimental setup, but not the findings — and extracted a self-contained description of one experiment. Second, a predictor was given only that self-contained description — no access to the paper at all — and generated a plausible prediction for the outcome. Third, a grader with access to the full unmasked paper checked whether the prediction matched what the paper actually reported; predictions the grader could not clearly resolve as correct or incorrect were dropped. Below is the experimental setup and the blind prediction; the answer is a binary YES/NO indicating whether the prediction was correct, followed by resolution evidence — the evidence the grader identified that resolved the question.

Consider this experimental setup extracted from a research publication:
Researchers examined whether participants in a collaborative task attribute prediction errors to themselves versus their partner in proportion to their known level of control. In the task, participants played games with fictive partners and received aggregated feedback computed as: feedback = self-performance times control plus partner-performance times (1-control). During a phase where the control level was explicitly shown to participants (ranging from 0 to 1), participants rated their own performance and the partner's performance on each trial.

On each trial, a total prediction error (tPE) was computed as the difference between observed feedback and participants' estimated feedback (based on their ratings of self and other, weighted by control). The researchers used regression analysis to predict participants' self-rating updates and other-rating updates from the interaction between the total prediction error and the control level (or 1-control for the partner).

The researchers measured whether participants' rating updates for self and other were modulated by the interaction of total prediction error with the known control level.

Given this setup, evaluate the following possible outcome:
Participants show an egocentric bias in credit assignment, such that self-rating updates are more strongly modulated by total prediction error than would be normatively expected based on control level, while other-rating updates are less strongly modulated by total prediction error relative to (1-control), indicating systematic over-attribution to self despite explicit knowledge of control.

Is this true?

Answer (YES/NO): NO